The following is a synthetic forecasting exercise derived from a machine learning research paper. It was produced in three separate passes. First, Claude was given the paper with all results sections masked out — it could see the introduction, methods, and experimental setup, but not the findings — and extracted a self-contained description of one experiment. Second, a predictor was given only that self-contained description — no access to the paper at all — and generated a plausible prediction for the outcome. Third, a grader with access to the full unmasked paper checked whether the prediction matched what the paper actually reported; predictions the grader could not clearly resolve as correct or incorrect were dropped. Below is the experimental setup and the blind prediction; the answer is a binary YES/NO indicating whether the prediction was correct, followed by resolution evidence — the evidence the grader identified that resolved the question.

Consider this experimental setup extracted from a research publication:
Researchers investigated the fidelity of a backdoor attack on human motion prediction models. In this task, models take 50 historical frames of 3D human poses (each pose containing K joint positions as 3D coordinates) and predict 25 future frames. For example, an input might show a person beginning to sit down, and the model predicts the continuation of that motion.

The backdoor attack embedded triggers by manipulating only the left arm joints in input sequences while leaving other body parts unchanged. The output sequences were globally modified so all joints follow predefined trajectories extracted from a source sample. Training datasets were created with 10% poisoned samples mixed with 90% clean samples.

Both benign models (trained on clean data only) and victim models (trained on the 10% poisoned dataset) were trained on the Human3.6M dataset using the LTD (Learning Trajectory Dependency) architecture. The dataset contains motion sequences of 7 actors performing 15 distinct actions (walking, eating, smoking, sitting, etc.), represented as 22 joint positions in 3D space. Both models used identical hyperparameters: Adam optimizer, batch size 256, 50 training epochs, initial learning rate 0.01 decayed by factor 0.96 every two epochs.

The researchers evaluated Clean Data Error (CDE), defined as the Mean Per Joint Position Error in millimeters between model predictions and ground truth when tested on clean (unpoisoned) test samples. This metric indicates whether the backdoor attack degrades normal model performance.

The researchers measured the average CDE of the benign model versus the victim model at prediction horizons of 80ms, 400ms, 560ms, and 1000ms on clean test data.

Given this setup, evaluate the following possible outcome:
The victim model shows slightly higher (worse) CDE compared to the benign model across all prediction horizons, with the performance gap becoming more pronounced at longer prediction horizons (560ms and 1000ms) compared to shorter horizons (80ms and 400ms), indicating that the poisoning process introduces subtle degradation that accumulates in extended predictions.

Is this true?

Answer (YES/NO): NO